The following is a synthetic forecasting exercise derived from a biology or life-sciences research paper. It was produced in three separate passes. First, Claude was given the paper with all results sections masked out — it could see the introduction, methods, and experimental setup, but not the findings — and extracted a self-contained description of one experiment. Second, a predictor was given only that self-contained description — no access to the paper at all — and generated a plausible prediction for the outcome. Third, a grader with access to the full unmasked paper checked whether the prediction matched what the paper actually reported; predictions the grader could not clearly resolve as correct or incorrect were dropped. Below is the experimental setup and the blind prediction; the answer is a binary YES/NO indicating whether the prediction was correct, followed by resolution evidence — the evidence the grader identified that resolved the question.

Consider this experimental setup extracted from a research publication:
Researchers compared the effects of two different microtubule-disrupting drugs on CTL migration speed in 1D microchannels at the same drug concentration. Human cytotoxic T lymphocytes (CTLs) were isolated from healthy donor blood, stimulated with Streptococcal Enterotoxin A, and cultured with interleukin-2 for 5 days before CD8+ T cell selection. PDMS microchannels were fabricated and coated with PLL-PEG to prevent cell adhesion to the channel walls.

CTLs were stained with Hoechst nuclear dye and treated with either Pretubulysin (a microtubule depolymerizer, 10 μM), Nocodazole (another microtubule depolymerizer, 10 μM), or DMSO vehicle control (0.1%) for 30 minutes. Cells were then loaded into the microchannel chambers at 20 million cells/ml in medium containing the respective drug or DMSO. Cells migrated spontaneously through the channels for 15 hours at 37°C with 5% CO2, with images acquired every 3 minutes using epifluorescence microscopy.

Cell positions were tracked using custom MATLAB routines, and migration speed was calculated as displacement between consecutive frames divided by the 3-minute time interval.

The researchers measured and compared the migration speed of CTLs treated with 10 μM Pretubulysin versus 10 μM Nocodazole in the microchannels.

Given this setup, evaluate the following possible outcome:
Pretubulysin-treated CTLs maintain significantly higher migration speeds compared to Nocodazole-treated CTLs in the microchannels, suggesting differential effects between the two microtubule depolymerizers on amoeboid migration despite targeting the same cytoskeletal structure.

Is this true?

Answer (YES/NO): YES